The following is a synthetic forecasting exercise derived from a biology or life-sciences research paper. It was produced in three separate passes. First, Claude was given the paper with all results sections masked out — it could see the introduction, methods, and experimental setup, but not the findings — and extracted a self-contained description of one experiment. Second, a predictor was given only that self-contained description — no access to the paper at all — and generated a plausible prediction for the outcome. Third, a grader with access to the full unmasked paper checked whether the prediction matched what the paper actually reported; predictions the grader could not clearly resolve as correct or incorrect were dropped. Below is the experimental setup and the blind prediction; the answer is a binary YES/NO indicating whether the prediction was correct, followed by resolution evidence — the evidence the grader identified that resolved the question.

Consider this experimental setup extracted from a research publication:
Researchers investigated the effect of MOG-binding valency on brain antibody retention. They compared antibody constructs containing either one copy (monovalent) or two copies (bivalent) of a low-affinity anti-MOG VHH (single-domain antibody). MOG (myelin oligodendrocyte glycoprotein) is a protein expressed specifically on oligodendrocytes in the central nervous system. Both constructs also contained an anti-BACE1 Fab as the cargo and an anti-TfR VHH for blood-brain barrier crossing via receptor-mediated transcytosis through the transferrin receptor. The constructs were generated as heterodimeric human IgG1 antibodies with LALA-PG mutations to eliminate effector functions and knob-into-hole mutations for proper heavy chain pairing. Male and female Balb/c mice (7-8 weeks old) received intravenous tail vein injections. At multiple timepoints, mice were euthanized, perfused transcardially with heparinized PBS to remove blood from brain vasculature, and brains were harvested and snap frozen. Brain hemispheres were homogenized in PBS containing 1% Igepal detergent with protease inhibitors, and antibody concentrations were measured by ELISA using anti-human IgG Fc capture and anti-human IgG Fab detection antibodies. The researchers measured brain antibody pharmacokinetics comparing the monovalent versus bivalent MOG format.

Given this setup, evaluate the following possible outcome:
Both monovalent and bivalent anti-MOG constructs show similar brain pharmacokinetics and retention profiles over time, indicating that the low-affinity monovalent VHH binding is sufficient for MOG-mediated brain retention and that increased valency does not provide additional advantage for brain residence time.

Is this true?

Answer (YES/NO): NO